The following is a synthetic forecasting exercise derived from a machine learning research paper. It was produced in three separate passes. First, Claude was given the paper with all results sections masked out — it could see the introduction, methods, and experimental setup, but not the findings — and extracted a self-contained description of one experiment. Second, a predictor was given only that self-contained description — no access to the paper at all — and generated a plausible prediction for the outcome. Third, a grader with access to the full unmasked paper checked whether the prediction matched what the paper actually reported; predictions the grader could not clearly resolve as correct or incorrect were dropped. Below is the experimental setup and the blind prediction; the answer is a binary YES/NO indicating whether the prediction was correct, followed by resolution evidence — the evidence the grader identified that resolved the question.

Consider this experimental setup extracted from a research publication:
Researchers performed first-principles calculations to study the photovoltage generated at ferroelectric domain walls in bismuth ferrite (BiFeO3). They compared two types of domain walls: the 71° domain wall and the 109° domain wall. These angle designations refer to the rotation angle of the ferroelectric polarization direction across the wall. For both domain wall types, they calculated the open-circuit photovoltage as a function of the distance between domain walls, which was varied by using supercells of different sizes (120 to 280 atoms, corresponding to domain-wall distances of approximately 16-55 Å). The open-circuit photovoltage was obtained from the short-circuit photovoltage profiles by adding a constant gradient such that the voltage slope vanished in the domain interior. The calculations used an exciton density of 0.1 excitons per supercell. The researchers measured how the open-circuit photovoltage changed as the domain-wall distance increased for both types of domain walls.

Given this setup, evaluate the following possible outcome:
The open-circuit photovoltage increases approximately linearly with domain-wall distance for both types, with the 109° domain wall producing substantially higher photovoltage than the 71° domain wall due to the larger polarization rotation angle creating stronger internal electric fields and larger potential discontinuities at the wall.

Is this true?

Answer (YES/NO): NO